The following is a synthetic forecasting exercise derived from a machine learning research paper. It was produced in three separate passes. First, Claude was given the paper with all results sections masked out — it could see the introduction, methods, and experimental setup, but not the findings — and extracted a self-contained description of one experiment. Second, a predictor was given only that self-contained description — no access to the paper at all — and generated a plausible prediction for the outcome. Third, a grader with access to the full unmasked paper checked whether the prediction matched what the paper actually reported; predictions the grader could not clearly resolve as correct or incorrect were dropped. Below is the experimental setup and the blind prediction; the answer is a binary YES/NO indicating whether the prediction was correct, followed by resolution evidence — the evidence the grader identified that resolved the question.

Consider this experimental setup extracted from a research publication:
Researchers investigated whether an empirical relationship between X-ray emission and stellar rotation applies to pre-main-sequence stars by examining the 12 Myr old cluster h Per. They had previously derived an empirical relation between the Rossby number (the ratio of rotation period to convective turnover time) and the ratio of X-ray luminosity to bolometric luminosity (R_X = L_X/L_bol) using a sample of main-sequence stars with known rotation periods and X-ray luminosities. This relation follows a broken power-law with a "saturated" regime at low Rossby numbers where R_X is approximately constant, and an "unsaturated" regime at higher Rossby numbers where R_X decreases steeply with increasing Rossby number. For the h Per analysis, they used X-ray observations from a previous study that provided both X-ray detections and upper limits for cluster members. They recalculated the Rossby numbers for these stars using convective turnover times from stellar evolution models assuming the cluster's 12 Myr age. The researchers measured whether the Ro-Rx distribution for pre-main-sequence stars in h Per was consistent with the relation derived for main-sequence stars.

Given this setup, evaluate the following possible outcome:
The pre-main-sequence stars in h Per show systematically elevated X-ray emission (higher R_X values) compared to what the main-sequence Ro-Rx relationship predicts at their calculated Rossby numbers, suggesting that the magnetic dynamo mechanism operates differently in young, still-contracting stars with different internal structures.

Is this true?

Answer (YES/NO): NO